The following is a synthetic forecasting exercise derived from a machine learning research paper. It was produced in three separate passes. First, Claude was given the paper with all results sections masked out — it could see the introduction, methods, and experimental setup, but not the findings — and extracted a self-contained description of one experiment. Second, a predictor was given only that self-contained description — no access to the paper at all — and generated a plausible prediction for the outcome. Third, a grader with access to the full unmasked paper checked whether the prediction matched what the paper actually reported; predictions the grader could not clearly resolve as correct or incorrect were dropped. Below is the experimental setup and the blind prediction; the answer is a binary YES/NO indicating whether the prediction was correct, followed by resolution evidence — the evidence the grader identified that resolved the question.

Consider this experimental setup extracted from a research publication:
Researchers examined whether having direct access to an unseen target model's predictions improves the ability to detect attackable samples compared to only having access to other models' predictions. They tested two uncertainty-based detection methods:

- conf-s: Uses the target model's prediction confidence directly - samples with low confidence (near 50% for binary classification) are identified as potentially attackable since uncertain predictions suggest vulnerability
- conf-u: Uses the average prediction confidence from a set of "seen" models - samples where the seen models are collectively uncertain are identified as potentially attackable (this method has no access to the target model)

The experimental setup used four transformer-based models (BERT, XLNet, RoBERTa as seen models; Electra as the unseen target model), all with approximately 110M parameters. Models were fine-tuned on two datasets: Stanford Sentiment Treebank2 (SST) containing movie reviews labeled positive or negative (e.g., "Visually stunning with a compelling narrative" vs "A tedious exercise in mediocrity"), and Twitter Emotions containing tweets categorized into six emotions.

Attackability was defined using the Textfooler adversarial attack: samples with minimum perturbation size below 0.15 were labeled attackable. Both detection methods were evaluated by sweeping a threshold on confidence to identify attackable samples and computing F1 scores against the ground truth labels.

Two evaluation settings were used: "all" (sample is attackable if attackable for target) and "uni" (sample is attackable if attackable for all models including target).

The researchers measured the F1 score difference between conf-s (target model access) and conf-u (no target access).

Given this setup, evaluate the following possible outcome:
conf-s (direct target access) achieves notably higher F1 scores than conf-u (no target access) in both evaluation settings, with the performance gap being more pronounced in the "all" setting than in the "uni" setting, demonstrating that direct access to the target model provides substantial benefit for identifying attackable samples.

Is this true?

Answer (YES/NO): NO